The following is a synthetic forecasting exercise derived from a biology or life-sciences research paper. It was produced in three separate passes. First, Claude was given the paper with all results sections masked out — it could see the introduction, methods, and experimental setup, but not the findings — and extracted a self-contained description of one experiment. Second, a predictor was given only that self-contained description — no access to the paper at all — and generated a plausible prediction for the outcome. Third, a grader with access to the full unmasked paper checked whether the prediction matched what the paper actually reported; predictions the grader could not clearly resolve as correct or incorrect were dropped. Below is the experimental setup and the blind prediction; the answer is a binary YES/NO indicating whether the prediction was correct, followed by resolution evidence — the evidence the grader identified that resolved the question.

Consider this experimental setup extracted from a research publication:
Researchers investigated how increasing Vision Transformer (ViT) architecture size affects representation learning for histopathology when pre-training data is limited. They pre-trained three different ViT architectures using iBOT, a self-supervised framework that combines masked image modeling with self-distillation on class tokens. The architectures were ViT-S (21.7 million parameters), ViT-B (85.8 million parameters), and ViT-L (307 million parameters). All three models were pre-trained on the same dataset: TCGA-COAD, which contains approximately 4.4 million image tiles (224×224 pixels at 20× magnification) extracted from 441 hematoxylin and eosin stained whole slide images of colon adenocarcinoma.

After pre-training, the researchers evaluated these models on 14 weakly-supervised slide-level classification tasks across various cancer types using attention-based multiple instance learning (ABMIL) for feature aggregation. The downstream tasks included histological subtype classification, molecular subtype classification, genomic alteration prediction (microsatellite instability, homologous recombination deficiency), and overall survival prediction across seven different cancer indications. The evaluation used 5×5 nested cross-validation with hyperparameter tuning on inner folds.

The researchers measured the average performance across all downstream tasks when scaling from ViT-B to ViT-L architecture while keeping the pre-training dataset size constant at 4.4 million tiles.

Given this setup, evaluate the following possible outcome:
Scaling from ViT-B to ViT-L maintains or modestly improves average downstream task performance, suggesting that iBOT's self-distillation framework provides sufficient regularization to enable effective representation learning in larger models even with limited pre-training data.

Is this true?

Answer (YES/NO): NO